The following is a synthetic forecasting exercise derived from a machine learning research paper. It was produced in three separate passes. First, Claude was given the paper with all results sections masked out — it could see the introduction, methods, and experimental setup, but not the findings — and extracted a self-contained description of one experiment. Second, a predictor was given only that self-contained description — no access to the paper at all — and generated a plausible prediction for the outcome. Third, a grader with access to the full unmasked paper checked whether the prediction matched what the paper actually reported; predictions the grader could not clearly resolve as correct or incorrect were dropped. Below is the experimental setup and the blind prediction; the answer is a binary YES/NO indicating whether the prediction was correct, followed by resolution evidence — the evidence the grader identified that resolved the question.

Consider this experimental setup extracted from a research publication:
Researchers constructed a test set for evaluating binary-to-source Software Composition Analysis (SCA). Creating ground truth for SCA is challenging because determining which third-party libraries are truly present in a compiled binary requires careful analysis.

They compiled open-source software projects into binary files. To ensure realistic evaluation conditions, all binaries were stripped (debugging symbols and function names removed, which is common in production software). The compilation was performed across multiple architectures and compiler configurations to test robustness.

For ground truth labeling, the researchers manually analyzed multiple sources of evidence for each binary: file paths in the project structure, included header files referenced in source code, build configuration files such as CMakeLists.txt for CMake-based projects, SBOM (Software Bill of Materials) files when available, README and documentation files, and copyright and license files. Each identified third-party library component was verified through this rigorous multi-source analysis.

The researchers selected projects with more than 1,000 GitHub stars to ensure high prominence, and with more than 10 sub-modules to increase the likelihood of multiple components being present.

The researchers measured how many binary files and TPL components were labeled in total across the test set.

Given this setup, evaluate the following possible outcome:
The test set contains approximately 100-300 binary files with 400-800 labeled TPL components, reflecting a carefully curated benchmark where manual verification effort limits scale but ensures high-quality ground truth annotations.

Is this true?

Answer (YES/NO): NO